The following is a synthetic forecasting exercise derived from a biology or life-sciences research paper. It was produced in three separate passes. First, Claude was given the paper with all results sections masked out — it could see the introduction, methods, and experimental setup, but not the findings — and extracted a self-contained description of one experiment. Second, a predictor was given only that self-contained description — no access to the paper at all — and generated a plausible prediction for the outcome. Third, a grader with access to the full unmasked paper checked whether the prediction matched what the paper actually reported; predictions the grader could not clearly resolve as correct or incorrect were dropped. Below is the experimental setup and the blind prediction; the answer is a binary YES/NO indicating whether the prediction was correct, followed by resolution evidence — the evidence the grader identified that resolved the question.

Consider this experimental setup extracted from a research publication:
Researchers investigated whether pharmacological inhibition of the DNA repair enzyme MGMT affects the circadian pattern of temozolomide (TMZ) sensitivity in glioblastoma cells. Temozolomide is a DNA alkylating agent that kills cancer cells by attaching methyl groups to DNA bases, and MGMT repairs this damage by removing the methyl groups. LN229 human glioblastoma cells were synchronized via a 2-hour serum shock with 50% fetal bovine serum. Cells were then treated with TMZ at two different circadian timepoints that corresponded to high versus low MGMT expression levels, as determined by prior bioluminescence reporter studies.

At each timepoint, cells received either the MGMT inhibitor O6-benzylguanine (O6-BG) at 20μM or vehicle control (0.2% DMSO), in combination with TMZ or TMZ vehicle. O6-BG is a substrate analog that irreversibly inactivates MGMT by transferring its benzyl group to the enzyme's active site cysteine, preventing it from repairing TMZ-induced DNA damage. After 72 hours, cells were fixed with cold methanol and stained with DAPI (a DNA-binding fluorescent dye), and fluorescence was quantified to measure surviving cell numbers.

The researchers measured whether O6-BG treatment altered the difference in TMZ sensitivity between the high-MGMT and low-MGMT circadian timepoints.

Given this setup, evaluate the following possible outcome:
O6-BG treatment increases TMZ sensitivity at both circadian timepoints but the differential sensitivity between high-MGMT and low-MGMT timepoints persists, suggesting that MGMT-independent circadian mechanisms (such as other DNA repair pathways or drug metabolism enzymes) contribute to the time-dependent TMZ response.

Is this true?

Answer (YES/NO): NO